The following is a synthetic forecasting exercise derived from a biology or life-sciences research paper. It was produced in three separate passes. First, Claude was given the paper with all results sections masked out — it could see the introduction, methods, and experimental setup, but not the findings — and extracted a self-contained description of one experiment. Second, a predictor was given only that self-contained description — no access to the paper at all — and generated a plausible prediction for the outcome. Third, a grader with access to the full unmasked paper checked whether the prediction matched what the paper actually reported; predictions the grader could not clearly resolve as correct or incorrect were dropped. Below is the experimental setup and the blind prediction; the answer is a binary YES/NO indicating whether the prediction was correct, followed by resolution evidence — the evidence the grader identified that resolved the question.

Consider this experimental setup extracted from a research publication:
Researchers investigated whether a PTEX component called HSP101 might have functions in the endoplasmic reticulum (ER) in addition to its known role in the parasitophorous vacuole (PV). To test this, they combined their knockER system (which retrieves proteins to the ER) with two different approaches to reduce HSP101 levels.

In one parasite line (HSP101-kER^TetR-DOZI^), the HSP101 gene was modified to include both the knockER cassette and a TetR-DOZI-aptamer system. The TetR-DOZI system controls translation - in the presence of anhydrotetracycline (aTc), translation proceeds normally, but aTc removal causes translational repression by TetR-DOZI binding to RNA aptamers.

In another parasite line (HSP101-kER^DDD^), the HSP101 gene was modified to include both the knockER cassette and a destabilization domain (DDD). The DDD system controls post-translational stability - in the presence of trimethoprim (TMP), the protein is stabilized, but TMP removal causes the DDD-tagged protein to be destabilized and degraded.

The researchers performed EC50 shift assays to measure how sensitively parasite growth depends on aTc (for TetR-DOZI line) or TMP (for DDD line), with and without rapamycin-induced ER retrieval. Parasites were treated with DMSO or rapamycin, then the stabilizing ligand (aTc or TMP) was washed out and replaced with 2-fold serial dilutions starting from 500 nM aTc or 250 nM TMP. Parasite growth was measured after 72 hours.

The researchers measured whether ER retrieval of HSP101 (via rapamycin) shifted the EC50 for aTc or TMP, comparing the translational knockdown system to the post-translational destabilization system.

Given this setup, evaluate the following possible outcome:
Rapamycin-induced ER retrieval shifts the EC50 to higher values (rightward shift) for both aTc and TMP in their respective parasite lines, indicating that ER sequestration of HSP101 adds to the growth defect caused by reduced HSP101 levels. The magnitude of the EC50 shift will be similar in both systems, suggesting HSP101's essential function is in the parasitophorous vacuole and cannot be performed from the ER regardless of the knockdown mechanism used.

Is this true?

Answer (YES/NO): NO